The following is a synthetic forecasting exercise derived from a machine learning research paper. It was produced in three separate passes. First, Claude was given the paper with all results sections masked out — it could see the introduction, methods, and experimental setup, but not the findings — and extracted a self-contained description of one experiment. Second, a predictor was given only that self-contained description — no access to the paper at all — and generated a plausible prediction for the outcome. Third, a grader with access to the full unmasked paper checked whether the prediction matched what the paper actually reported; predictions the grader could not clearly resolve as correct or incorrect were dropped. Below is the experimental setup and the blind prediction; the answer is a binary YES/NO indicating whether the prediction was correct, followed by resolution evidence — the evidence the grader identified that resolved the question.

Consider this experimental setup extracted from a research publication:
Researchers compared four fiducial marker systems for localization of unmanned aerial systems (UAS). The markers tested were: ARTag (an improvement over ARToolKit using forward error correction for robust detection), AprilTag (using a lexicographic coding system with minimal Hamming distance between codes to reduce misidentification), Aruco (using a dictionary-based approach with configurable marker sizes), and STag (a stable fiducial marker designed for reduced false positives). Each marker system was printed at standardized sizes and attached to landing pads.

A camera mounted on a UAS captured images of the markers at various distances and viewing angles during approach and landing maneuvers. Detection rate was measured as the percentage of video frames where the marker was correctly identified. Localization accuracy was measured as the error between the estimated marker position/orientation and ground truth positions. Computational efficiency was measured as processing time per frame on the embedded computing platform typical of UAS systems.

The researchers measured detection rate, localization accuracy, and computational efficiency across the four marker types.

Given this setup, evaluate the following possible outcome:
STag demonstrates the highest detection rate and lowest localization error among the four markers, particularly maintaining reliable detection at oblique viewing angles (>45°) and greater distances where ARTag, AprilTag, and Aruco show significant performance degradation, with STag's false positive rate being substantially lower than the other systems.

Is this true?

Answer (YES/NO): NO